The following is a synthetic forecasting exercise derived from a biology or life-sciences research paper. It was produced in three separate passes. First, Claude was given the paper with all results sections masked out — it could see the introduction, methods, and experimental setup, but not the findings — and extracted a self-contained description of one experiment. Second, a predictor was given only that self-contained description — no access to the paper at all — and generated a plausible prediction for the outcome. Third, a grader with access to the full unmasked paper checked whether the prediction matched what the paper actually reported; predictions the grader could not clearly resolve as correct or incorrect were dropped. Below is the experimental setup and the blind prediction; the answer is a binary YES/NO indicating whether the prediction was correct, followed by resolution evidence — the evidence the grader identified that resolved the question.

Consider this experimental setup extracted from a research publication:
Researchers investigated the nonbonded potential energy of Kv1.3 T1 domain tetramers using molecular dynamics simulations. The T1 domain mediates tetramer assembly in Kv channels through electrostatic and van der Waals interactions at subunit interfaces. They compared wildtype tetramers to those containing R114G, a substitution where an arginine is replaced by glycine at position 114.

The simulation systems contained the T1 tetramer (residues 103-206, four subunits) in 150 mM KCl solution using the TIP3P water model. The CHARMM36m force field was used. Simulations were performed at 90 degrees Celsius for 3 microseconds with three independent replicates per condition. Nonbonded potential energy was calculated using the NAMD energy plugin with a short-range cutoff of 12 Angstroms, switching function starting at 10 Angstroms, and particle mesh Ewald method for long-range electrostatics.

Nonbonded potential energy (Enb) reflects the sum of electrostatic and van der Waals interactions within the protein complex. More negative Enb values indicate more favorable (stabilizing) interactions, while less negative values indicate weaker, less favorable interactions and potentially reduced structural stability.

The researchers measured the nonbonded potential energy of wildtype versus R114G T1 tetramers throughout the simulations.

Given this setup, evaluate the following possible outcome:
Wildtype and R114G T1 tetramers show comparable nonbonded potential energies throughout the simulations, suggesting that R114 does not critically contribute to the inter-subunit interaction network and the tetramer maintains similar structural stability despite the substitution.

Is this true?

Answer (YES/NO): NO